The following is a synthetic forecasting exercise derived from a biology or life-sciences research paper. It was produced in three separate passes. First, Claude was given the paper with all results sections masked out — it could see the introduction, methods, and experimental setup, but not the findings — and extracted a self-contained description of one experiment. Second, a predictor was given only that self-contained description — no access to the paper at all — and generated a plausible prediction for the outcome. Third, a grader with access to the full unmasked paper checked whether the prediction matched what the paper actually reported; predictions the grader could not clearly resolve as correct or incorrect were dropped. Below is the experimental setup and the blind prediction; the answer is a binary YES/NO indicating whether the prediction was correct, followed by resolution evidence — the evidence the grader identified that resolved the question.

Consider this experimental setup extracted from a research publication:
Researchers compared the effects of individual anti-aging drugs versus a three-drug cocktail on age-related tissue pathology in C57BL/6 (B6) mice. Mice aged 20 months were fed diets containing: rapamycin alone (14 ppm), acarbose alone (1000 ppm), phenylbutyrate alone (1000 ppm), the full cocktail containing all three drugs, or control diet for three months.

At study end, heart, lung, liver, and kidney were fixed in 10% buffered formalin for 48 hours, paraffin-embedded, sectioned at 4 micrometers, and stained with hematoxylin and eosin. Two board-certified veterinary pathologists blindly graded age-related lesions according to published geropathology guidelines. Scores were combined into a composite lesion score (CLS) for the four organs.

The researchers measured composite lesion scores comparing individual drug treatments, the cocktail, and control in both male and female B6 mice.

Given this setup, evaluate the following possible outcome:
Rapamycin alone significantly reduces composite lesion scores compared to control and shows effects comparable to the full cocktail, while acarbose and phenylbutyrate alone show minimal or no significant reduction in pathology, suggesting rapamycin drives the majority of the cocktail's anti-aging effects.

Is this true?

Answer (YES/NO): NO